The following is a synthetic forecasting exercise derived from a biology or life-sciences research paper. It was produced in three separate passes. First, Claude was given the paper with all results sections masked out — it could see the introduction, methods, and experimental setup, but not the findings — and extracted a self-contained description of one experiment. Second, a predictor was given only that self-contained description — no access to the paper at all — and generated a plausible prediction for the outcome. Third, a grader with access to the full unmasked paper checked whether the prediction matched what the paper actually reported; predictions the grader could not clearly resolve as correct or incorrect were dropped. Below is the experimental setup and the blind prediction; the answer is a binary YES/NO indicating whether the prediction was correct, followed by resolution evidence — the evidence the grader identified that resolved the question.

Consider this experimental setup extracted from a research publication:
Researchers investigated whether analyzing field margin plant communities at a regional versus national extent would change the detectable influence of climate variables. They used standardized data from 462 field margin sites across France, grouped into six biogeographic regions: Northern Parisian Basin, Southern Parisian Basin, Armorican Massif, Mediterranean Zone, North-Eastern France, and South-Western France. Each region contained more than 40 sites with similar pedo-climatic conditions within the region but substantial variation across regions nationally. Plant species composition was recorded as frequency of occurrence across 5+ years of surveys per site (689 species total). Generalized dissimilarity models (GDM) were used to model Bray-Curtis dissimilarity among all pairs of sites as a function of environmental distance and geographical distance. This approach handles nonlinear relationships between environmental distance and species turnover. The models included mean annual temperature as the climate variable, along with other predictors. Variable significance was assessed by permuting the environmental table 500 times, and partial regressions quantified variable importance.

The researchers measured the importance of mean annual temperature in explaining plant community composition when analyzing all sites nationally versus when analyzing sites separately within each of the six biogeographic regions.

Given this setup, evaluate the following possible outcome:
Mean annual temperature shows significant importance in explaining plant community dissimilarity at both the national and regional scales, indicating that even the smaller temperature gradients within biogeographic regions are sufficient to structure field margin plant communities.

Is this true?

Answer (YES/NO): NO